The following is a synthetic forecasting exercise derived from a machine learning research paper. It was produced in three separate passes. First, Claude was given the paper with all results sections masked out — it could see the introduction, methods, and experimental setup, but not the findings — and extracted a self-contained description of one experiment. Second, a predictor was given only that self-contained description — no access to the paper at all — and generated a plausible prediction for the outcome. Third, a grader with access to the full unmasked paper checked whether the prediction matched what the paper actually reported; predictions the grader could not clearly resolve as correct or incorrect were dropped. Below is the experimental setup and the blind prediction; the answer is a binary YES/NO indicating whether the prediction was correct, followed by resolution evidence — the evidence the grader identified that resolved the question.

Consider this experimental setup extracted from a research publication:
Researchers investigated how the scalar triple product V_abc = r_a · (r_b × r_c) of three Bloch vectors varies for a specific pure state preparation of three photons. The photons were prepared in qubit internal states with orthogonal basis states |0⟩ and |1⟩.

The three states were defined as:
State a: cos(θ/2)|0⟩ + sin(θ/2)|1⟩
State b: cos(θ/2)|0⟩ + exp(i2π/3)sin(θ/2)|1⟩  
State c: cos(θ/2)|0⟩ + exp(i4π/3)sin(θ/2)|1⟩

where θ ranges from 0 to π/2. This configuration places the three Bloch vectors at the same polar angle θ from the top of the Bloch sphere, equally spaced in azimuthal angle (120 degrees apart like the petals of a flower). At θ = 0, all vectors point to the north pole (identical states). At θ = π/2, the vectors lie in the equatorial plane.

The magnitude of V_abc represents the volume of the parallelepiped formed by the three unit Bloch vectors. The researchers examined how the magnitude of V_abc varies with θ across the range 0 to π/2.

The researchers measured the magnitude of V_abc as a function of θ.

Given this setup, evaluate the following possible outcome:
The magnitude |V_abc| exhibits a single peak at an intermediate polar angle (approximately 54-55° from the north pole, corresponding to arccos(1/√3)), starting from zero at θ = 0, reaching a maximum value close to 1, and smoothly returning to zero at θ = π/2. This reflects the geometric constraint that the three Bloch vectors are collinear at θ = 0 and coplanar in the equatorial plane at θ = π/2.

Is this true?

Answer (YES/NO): YES